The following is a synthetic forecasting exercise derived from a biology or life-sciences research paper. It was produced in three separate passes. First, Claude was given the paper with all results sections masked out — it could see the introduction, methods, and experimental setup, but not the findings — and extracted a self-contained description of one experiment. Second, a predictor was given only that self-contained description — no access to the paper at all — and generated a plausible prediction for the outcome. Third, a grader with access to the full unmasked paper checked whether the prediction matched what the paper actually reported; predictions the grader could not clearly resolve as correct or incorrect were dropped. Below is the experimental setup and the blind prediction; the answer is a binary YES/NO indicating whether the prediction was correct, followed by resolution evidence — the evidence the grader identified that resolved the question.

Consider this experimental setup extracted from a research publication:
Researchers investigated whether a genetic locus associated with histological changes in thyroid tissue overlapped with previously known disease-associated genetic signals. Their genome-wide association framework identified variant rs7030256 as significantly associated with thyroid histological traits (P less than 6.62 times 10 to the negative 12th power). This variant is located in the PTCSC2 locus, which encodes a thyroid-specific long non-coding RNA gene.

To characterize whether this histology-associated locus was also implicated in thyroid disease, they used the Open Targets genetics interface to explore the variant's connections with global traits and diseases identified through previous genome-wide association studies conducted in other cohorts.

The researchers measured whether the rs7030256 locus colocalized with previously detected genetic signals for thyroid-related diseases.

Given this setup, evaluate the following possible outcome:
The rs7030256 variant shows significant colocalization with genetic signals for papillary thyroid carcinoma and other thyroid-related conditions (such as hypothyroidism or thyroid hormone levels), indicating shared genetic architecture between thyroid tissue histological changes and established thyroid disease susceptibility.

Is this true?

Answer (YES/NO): NO